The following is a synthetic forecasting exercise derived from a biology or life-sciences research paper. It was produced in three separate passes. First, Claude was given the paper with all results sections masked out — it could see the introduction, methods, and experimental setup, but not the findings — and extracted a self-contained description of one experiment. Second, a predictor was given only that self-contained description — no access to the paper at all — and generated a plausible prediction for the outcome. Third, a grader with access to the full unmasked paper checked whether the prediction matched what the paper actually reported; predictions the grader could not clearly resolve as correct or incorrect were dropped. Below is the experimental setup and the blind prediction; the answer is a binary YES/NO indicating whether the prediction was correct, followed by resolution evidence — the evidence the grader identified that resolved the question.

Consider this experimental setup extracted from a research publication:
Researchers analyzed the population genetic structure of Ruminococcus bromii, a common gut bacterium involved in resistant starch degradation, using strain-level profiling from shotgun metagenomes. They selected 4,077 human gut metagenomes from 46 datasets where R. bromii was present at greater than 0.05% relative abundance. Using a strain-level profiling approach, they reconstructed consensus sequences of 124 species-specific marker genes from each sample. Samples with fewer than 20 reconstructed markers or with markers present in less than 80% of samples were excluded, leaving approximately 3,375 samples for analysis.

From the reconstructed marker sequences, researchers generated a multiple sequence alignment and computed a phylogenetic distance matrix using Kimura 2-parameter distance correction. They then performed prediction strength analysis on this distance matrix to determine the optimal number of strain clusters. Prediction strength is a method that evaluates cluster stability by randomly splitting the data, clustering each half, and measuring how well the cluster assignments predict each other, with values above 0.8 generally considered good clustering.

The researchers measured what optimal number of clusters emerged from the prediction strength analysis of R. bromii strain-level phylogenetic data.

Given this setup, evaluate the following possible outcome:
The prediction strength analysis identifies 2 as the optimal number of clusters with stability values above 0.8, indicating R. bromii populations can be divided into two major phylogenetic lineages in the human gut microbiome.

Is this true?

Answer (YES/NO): NO